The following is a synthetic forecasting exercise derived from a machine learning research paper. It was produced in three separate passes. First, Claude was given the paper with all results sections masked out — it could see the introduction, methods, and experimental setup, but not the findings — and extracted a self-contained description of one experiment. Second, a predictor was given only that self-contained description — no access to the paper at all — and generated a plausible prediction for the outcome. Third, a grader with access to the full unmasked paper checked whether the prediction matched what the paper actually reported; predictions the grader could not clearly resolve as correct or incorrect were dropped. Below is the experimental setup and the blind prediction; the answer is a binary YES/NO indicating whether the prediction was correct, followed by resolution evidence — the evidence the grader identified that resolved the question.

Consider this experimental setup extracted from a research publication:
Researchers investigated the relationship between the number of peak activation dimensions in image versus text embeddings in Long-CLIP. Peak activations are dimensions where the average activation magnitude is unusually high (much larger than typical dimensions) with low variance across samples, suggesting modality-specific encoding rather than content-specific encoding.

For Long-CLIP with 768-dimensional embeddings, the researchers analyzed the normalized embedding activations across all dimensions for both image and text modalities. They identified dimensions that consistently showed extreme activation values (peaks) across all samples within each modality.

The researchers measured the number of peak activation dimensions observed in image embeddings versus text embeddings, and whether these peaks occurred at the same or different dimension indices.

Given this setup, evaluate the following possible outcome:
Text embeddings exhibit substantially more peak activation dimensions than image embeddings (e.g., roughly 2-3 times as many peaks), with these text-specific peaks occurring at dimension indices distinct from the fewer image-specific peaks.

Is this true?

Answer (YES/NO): YES